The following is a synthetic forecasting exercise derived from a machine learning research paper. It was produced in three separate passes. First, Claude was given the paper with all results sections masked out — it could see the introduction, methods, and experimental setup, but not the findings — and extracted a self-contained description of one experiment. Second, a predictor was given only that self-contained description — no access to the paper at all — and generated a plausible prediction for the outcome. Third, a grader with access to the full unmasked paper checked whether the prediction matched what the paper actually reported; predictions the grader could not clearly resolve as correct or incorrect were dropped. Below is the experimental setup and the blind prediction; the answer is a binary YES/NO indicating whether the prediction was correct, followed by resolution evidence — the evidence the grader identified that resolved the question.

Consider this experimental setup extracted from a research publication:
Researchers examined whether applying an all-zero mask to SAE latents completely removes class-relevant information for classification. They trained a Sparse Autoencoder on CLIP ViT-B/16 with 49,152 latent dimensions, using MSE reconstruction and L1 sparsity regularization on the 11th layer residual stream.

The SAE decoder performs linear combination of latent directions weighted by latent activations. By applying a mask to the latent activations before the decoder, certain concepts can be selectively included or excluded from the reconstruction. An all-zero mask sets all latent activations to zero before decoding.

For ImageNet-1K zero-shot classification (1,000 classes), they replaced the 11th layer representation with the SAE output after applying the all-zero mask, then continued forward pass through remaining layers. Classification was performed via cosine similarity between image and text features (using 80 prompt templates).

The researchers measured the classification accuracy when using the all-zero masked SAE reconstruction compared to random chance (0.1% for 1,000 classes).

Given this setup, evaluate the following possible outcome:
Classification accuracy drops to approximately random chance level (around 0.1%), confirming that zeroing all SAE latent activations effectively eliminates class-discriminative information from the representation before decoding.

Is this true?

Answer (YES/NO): YES